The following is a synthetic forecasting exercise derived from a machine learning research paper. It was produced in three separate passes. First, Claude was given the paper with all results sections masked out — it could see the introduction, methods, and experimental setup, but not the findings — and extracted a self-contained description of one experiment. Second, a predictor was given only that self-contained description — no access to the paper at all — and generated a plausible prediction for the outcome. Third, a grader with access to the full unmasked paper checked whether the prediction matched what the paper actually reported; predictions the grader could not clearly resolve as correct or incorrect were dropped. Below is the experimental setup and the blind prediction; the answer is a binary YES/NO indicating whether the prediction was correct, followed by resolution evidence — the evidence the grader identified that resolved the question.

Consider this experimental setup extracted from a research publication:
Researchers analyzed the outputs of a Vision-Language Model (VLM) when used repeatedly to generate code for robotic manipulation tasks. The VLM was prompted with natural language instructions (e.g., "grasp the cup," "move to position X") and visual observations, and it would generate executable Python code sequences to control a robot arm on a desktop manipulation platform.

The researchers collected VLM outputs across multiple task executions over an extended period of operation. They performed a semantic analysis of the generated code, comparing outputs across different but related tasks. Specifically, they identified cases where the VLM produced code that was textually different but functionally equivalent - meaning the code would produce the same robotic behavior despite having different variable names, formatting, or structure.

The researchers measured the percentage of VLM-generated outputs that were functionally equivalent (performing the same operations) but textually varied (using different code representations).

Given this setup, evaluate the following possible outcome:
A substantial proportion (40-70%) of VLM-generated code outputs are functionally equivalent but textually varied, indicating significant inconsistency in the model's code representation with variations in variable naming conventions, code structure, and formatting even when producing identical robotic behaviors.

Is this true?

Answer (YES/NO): YES